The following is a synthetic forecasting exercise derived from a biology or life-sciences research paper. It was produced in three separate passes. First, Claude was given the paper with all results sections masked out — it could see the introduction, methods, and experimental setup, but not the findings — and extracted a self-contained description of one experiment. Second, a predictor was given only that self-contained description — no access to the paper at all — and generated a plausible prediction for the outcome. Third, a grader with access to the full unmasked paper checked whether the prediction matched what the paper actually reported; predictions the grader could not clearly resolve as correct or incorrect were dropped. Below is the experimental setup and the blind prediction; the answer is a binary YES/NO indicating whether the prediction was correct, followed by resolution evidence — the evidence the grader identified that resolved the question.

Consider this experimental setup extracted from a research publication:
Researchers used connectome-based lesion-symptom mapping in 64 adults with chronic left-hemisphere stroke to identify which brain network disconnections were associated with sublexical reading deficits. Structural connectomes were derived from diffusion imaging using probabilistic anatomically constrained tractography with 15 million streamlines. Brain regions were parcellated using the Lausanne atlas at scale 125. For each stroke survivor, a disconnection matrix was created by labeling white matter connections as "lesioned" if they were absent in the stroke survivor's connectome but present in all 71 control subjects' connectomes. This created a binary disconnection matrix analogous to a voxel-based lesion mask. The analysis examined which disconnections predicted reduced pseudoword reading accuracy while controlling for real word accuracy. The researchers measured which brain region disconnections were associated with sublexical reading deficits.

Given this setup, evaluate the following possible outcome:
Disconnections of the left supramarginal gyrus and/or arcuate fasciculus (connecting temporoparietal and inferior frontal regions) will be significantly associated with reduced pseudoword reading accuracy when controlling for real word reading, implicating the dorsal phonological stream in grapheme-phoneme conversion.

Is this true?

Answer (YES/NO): YES